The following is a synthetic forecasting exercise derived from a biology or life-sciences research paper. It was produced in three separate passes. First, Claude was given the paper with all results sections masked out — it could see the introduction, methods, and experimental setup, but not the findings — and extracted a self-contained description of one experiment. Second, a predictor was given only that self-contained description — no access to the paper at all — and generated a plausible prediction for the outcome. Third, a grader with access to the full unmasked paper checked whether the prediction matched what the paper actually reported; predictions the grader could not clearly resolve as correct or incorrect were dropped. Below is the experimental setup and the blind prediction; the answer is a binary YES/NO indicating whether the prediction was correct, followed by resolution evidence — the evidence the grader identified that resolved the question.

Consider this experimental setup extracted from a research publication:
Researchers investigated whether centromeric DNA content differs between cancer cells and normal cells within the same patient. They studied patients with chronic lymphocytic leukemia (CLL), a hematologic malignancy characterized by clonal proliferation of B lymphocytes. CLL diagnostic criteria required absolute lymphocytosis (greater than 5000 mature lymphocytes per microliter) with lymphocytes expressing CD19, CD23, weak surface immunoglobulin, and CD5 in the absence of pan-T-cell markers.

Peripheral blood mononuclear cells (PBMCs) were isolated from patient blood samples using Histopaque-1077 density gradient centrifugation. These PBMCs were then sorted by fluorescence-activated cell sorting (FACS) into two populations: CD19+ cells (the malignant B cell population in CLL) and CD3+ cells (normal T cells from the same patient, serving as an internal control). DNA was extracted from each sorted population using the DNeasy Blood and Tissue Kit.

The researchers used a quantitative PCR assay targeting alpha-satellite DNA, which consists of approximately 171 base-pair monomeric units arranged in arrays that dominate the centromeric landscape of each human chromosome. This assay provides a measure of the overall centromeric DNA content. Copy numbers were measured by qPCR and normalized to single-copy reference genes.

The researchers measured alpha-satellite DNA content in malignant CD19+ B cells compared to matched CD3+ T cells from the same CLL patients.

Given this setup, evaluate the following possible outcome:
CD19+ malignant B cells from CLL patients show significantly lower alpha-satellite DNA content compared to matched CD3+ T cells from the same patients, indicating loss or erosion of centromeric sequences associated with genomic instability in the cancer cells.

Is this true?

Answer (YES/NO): YES